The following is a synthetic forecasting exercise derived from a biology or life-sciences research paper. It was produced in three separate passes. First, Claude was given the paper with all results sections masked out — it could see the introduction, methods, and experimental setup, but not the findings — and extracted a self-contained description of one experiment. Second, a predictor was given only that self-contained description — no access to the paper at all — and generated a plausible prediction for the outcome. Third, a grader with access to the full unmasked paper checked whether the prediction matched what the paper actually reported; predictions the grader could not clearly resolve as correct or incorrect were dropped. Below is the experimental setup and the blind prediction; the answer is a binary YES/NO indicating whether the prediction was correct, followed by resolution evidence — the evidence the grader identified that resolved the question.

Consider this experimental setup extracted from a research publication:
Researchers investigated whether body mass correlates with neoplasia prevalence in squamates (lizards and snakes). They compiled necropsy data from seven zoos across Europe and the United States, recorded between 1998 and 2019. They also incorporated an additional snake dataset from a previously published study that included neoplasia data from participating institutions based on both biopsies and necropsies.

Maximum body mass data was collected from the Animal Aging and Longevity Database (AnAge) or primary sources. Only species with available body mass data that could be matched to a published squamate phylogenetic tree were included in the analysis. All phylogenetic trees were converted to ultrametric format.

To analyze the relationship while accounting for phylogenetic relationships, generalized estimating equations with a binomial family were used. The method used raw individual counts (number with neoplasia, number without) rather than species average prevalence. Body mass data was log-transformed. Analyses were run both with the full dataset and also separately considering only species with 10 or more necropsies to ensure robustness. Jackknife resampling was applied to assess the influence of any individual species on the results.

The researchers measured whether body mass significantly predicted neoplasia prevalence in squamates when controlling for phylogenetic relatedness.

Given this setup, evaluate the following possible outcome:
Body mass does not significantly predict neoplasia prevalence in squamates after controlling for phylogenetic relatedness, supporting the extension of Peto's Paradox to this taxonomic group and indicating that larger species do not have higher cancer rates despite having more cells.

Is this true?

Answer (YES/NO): NO